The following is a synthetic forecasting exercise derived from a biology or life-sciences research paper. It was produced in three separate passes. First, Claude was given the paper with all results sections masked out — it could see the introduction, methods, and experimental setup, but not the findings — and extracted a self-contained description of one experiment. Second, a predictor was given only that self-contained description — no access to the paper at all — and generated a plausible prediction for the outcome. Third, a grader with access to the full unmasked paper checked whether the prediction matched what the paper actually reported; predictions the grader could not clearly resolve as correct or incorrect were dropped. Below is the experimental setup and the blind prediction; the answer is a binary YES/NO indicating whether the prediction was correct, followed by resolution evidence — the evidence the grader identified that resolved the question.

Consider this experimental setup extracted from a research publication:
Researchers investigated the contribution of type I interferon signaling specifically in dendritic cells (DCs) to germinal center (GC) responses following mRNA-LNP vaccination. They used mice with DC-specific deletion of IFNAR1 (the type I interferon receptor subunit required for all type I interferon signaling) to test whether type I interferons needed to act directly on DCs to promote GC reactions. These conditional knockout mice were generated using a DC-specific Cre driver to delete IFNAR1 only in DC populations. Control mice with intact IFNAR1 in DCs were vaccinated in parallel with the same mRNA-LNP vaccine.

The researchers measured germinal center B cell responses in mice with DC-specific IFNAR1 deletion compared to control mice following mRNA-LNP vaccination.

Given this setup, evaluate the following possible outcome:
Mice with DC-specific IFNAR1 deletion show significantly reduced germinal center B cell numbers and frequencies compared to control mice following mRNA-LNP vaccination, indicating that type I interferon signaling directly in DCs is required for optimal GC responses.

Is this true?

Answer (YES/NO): NO